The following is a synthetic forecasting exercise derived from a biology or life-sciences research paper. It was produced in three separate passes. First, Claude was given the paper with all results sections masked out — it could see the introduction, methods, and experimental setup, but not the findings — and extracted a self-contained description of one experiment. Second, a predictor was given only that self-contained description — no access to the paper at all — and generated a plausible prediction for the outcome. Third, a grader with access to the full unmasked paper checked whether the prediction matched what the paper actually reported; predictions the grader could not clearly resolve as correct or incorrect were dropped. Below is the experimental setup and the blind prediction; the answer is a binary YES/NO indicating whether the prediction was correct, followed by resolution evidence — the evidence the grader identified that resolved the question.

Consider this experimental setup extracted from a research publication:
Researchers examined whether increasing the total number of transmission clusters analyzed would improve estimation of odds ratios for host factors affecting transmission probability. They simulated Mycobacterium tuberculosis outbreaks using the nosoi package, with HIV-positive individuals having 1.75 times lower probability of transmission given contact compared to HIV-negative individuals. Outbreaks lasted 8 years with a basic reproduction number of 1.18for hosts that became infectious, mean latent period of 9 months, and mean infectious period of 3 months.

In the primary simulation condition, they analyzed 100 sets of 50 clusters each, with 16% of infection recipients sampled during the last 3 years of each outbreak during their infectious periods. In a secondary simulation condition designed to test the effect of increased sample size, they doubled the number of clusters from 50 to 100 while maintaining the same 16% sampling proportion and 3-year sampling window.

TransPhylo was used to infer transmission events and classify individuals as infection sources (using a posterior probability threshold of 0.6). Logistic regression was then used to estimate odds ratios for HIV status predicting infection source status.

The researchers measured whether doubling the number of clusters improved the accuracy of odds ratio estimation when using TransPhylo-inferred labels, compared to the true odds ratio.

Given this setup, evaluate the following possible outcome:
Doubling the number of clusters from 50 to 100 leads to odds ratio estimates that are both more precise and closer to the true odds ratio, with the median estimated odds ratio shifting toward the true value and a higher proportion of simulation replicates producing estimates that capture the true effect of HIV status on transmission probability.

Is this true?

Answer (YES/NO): NO